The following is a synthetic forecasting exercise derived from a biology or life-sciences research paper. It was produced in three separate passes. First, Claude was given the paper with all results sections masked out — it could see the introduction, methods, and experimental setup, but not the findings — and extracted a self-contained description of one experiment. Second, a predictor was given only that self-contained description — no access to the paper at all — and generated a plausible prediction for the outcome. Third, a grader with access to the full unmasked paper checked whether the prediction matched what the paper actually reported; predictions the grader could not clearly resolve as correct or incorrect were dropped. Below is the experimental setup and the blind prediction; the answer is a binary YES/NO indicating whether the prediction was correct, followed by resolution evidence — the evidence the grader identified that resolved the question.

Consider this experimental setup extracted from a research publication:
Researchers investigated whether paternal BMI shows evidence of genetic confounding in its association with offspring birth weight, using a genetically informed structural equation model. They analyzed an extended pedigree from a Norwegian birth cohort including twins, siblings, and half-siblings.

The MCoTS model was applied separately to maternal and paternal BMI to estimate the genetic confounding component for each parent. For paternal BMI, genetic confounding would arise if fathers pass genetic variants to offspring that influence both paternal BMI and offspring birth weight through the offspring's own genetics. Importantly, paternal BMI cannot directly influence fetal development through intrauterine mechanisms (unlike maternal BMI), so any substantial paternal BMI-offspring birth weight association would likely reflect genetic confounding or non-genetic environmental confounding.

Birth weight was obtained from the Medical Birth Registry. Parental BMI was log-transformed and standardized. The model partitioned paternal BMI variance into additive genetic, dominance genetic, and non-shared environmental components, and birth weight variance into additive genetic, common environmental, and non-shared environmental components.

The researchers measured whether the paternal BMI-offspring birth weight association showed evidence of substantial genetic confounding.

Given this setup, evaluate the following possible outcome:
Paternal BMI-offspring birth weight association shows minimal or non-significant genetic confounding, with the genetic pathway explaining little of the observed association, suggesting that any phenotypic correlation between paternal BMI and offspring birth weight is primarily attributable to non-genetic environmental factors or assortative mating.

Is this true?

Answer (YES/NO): YES